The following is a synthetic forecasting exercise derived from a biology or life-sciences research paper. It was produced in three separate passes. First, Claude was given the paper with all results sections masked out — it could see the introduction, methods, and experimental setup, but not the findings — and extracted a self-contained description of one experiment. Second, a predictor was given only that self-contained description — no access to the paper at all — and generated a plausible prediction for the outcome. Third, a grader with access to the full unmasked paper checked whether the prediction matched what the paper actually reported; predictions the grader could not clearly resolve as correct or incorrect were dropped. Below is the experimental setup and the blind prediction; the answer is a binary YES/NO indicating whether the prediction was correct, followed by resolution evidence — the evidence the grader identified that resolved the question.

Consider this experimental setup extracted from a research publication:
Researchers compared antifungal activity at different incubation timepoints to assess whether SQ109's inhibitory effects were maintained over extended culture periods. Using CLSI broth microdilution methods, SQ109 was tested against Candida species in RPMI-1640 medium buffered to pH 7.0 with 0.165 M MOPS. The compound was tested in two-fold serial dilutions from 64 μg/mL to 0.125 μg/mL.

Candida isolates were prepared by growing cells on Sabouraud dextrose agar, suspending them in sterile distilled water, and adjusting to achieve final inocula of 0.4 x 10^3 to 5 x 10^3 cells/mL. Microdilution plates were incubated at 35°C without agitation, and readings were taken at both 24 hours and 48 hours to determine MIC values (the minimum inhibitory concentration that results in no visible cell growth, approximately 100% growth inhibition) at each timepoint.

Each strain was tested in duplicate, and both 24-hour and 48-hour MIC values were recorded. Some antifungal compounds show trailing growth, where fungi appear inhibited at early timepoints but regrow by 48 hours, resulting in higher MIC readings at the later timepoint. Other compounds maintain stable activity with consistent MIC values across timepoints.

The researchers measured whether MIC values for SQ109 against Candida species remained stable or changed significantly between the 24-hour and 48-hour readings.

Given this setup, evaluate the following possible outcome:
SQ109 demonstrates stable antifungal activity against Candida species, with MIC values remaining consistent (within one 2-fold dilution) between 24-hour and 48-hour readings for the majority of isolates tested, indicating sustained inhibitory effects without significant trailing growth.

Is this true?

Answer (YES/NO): YES